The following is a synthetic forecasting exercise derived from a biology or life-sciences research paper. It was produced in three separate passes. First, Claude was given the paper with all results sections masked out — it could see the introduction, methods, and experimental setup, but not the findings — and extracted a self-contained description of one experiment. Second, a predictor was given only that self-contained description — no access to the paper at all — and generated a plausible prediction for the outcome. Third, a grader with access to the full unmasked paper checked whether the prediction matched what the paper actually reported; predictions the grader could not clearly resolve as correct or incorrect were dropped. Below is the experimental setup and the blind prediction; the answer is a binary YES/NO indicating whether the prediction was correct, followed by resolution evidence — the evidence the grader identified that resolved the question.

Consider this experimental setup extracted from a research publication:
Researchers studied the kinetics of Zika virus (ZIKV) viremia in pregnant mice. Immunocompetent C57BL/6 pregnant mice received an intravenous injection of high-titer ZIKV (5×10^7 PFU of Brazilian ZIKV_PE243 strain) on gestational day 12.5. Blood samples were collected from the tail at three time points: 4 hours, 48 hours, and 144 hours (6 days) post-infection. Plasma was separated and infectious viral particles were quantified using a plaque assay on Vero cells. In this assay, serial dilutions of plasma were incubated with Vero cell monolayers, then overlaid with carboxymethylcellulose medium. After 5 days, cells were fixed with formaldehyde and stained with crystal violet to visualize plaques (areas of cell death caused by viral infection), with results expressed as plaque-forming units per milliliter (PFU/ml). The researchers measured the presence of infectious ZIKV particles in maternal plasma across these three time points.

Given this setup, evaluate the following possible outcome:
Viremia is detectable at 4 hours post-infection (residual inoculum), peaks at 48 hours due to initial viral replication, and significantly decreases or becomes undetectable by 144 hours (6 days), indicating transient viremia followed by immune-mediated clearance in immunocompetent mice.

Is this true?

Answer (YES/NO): NO